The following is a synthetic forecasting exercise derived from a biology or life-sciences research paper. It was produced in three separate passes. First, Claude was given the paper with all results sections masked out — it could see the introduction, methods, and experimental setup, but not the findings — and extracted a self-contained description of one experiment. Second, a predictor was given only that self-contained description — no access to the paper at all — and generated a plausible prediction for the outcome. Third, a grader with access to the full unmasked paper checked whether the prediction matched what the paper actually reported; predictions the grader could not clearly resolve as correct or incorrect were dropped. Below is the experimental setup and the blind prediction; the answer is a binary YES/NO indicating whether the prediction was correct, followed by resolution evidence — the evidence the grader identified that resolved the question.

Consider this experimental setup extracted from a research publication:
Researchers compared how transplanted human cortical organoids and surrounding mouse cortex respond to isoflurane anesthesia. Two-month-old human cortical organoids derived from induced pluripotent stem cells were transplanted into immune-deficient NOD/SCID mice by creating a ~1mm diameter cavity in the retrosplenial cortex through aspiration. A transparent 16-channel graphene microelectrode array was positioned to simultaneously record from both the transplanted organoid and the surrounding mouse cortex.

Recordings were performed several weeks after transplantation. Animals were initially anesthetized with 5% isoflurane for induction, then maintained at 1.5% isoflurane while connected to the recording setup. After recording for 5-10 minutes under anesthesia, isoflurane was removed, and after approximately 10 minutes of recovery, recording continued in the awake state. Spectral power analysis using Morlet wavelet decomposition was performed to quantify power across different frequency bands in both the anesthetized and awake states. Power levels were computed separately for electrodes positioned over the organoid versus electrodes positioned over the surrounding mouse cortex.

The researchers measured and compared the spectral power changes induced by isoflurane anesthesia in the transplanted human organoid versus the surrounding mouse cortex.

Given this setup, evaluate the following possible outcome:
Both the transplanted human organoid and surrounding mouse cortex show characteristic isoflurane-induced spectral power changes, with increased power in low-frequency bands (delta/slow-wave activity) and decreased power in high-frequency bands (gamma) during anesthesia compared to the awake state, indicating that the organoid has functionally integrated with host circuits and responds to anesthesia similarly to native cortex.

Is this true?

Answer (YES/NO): NO